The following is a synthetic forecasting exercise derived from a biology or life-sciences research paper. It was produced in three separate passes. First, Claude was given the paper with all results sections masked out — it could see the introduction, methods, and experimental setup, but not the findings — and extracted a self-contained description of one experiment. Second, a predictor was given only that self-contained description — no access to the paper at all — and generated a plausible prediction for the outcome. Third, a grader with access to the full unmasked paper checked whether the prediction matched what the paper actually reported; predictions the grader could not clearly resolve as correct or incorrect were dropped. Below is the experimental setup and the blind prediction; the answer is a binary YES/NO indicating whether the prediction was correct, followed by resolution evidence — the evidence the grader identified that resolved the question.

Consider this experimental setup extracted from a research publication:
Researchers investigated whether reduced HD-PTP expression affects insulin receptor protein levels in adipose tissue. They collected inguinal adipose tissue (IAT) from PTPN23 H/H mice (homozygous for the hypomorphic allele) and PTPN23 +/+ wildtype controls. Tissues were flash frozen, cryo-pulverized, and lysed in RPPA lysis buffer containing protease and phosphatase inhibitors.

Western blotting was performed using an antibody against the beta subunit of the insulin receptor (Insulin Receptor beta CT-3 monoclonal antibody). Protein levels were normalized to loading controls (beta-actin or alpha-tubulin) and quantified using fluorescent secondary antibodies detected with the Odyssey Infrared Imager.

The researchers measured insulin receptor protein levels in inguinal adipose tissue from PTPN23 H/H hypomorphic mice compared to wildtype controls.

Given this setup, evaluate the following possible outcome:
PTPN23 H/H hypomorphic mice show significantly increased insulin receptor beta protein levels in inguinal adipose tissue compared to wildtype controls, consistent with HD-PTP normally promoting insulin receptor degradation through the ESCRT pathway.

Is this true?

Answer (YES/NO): YES